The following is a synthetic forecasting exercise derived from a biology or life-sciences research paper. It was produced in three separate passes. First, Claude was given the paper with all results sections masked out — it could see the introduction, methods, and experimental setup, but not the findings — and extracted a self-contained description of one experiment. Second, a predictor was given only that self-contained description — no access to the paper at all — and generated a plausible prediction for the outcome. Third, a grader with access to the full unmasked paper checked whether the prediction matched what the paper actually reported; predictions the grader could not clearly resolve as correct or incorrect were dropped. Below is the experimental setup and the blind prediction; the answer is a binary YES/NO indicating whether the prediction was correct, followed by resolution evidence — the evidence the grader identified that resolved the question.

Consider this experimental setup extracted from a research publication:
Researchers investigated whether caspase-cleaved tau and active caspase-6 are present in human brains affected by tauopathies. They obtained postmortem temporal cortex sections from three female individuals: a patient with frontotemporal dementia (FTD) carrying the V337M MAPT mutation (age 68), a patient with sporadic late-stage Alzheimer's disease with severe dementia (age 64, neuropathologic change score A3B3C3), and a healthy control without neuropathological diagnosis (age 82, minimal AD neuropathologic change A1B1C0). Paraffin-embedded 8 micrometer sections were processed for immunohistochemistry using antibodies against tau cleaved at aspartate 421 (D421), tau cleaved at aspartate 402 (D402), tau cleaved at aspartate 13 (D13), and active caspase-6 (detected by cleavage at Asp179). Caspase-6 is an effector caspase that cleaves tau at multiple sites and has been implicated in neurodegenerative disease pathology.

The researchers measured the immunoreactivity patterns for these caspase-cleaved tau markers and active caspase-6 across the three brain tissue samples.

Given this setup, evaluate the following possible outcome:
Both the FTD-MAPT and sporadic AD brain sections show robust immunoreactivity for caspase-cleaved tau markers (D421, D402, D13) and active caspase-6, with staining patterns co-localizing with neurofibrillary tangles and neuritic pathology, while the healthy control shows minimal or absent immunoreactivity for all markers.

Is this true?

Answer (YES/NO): NO